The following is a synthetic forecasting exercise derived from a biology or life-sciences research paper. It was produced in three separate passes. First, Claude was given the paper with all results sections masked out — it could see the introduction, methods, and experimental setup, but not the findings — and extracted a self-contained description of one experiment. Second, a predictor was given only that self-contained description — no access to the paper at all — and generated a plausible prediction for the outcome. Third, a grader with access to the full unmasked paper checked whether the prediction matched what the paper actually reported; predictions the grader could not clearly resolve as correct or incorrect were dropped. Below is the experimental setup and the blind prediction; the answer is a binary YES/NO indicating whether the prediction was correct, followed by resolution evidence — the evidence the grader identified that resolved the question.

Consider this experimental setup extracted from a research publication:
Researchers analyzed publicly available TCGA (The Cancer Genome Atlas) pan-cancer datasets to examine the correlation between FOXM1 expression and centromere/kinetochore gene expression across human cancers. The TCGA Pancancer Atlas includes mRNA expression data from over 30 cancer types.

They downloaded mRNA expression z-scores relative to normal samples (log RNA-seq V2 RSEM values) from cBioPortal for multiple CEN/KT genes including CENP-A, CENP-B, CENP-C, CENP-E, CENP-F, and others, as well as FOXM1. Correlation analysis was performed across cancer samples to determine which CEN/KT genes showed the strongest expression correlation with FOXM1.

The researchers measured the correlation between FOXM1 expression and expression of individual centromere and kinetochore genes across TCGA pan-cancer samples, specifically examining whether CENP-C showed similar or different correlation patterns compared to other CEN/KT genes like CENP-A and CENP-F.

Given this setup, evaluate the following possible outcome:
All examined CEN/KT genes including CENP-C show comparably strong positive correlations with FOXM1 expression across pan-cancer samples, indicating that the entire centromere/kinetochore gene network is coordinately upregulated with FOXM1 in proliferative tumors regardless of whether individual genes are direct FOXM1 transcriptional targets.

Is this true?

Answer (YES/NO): NO